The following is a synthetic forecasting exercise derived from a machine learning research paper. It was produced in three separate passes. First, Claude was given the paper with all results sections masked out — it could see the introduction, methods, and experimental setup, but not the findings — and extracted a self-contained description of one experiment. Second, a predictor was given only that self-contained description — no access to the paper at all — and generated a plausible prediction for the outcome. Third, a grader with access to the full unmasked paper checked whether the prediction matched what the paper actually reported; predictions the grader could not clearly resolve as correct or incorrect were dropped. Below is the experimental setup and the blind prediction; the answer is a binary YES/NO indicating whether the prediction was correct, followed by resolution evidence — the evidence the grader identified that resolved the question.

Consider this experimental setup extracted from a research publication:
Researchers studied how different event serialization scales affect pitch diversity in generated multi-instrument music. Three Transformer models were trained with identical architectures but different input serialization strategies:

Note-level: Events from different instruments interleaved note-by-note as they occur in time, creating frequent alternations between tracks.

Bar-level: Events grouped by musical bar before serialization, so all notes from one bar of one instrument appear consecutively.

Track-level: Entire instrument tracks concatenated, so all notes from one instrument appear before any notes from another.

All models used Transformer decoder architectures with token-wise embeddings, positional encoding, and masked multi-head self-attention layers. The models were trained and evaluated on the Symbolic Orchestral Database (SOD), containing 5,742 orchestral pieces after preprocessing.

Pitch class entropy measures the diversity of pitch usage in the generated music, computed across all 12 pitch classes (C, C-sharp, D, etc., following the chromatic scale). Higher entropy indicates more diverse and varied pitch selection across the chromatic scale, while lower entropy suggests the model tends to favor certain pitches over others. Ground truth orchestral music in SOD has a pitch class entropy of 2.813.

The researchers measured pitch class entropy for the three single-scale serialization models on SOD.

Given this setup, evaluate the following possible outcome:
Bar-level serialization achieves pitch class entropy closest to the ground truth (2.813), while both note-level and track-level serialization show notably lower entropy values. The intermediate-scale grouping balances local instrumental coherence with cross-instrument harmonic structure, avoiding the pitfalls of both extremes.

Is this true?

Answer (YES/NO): YES